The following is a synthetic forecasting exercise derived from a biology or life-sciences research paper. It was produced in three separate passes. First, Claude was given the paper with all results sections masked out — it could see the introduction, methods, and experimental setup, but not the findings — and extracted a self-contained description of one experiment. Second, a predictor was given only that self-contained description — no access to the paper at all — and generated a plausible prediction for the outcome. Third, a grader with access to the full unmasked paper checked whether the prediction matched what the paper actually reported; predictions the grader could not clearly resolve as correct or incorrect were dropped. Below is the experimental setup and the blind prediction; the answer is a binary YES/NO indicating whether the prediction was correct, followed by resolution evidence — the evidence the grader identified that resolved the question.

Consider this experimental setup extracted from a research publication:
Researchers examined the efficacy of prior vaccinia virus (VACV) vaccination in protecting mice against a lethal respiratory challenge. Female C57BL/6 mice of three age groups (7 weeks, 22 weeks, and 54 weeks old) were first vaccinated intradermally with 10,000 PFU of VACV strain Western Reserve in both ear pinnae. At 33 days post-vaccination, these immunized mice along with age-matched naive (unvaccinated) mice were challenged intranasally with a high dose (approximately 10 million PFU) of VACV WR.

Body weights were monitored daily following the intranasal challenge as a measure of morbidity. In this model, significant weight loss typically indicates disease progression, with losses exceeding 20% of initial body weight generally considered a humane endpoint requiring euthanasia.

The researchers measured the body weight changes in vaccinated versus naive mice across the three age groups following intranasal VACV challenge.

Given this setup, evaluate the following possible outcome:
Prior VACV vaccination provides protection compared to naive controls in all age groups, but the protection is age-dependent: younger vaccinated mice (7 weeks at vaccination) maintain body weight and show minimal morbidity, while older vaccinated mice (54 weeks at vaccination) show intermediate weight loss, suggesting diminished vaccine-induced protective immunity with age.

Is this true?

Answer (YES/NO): NO